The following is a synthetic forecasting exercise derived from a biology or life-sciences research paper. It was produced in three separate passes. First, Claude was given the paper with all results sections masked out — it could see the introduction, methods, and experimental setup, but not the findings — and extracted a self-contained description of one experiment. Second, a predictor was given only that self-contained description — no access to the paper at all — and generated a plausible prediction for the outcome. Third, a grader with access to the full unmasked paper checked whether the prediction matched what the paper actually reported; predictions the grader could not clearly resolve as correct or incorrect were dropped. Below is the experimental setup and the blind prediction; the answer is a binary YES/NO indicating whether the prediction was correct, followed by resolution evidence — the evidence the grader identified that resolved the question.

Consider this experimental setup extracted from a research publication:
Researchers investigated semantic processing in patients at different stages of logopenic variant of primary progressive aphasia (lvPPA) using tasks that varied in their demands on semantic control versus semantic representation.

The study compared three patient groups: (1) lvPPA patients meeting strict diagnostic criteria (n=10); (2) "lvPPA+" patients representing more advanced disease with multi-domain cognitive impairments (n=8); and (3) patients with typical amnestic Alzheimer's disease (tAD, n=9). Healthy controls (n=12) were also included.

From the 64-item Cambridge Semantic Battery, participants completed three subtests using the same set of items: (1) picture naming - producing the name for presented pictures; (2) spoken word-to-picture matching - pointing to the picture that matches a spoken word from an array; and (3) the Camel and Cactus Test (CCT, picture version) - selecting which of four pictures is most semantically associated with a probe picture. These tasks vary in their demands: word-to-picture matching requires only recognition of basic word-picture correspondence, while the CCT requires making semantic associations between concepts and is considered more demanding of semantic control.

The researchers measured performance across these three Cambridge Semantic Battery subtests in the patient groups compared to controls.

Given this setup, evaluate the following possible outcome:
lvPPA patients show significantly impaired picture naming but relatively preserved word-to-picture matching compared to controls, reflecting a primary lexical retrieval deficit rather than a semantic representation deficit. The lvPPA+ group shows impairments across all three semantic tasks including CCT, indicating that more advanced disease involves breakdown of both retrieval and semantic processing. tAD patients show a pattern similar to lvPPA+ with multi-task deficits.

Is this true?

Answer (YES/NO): NO